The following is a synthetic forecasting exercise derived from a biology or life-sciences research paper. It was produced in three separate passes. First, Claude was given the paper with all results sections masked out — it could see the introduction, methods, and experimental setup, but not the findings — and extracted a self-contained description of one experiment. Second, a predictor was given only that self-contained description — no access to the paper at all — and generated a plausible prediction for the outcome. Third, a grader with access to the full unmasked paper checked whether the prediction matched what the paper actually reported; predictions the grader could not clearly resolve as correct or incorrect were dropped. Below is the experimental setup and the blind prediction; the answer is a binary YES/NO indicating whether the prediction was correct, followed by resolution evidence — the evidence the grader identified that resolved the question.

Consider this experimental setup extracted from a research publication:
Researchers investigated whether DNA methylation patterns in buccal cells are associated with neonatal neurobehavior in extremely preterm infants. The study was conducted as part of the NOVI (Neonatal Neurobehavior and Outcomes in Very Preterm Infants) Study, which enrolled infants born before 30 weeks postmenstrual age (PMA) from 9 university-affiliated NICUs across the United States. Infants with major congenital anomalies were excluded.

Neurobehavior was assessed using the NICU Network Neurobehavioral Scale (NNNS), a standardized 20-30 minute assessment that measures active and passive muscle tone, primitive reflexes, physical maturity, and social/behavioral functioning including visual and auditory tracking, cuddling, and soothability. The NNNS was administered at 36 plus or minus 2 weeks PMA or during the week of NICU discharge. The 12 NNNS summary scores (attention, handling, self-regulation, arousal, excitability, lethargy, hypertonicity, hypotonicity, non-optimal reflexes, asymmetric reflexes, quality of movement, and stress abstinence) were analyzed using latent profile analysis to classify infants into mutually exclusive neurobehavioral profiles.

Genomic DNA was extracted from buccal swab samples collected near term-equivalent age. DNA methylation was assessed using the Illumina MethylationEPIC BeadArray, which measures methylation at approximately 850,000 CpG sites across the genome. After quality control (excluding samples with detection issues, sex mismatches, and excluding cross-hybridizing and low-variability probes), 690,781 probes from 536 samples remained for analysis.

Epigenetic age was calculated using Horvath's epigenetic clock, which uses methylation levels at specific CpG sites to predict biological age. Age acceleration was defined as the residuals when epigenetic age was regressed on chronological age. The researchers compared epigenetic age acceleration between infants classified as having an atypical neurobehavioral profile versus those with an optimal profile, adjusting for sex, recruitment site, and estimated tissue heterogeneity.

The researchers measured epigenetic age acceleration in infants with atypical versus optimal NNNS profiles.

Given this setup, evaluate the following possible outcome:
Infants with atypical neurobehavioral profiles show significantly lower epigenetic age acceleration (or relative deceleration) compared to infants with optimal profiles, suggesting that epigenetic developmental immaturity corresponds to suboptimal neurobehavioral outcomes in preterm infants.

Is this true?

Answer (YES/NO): NO